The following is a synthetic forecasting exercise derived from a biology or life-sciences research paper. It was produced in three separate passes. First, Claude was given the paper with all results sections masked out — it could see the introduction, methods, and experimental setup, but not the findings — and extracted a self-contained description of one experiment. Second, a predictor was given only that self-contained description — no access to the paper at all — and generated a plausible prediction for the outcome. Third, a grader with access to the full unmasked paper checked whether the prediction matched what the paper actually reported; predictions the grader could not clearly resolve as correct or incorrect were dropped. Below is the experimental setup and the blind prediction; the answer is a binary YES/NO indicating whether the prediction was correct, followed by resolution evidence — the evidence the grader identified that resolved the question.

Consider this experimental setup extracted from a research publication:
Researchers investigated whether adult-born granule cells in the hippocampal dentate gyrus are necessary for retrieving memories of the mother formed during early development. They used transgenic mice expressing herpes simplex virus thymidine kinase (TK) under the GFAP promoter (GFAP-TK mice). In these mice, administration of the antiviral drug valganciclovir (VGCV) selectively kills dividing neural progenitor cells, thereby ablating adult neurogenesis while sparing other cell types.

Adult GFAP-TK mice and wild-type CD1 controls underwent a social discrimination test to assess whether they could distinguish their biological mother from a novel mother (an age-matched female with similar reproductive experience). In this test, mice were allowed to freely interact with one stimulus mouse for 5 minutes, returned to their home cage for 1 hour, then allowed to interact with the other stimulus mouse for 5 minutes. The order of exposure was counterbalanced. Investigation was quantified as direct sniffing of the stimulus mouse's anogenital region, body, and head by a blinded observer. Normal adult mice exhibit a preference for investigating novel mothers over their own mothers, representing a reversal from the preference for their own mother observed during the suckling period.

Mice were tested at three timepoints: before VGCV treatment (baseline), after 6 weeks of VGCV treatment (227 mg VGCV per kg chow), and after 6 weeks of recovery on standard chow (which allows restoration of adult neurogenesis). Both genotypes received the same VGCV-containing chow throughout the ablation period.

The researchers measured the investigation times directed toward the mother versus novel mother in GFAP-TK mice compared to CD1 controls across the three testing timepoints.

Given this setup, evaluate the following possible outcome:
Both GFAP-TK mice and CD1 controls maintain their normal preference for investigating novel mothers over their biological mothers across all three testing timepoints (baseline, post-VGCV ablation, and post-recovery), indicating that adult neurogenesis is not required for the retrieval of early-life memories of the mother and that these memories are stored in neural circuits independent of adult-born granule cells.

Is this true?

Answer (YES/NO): NO